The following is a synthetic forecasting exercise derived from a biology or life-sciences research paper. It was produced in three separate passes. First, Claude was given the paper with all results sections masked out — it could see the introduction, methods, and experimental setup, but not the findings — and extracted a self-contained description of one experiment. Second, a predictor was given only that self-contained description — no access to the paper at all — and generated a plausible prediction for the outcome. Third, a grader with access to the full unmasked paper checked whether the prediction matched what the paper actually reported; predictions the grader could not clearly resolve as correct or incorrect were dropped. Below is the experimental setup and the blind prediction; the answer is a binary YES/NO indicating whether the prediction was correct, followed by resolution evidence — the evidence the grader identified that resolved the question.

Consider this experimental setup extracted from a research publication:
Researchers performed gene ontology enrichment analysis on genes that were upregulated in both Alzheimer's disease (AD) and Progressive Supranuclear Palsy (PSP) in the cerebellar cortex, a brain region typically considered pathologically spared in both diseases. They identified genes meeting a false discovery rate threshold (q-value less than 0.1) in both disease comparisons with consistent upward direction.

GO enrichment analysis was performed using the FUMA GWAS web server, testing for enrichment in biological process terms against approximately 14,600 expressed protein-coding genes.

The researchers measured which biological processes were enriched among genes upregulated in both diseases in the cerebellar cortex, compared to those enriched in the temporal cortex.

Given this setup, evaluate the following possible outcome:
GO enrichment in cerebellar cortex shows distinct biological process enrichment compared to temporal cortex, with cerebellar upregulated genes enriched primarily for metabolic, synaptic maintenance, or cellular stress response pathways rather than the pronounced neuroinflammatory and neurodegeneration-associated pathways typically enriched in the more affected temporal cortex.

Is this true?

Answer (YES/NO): NO